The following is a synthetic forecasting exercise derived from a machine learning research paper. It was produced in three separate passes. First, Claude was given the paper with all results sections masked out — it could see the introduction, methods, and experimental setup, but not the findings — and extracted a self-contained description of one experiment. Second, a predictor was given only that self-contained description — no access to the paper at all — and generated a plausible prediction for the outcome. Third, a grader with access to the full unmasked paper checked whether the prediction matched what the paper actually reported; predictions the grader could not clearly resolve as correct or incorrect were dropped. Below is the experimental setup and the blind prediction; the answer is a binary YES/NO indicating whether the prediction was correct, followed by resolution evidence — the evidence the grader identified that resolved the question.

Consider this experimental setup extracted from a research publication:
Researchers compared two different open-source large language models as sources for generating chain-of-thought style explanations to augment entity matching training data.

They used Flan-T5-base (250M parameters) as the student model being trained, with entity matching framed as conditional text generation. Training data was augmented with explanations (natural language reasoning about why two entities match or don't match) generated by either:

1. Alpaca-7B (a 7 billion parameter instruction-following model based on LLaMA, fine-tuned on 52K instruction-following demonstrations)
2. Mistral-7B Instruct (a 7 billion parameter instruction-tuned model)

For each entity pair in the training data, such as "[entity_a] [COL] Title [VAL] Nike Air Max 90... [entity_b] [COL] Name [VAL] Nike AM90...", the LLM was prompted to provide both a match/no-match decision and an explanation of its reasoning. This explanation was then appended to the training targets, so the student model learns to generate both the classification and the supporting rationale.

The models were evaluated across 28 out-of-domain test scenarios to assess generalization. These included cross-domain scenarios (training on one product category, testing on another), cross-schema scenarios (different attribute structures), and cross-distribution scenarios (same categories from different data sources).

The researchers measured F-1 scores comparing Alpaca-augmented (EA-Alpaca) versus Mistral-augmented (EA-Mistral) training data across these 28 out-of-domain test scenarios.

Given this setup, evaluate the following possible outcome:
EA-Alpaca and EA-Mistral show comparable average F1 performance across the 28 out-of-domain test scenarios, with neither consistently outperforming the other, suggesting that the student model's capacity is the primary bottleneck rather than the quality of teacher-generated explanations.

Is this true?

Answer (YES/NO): NO